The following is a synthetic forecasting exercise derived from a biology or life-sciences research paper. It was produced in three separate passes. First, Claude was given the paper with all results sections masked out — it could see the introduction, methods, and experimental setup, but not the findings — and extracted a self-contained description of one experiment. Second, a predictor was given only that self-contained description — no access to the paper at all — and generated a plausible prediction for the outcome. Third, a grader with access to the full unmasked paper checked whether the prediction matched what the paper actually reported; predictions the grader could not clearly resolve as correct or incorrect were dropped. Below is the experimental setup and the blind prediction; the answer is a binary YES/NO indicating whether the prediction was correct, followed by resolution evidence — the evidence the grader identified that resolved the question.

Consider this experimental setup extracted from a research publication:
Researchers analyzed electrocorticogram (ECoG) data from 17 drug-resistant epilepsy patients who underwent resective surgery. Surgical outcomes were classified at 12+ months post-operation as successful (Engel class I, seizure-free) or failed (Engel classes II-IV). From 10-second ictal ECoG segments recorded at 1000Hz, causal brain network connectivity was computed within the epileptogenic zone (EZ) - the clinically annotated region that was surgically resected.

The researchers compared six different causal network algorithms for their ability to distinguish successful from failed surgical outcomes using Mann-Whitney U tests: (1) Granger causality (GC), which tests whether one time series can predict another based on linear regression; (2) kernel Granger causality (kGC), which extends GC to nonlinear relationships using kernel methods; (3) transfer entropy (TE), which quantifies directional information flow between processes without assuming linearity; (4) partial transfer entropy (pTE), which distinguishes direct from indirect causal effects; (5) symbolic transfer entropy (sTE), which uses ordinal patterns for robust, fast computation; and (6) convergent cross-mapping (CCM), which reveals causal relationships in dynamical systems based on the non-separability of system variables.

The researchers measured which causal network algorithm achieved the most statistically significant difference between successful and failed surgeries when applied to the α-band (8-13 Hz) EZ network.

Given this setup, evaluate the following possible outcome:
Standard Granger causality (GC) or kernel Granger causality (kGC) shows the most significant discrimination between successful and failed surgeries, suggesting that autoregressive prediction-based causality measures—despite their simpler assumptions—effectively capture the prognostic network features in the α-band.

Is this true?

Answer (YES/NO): NO